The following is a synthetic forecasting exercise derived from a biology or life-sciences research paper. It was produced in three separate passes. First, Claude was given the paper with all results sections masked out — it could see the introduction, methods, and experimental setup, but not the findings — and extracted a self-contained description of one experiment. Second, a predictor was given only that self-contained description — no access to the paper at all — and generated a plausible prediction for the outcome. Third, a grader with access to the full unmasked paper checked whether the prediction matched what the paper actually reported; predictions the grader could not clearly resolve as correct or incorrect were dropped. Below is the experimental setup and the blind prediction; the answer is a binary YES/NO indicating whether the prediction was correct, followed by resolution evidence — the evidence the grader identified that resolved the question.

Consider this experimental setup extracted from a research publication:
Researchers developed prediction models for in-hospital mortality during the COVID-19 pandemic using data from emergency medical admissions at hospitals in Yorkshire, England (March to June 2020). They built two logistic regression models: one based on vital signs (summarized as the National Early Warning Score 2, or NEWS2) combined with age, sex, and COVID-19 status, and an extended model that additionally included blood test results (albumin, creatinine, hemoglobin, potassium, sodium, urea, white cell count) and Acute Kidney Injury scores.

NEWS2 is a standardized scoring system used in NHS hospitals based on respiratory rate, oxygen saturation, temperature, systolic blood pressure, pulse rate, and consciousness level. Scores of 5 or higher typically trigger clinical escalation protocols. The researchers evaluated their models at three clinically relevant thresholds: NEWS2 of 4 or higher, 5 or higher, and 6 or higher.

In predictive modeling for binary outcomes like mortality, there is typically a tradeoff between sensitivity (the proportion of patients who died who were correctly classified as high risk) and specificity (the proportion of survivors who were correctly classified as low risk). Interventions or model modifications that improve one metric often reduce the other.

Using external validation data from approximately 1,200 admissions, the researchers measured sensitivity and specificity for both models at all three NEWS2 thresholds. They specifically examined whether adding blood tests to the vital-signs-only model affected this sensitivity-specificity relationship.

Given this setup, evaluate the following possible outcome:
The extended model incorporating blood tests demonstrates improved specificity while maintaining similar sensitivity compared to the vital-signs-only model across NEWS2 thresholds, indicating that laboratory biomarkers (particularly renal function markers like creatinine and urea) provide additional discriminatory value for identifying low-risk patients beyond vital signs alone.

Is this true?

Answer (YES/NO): NO